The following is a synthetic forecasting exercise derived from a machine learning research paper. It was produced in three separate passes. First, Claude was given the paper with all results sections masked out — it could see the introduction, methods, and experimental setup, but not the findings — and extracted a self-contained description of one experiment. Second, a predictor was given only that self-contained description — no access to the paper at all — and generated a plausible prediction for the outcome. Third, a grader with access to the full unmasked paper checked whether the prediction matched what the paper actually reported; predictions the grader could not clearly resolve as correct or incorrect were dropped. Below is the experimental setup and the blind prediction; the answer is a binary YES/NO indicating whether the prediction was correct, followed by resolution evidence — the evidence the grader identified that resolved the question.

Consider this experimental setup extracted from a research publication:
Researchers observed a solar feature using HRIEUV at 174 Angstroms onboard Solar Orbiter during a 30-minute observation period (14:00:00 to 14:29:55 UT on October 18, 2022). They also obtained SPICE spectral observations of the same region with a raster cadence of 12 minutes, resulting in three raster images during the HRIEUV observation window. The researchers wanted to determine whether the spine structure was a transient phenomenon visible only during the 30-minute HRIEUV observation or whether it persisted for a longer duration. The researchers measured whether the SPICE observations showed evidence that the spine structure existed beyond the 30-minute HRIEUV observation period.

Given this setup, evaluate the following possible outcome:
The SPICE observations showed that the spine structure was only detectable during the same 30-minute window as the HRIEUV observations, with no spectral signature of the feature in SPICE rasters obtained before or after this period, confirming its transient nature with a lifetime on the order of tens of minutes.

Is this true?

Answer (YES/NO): NO